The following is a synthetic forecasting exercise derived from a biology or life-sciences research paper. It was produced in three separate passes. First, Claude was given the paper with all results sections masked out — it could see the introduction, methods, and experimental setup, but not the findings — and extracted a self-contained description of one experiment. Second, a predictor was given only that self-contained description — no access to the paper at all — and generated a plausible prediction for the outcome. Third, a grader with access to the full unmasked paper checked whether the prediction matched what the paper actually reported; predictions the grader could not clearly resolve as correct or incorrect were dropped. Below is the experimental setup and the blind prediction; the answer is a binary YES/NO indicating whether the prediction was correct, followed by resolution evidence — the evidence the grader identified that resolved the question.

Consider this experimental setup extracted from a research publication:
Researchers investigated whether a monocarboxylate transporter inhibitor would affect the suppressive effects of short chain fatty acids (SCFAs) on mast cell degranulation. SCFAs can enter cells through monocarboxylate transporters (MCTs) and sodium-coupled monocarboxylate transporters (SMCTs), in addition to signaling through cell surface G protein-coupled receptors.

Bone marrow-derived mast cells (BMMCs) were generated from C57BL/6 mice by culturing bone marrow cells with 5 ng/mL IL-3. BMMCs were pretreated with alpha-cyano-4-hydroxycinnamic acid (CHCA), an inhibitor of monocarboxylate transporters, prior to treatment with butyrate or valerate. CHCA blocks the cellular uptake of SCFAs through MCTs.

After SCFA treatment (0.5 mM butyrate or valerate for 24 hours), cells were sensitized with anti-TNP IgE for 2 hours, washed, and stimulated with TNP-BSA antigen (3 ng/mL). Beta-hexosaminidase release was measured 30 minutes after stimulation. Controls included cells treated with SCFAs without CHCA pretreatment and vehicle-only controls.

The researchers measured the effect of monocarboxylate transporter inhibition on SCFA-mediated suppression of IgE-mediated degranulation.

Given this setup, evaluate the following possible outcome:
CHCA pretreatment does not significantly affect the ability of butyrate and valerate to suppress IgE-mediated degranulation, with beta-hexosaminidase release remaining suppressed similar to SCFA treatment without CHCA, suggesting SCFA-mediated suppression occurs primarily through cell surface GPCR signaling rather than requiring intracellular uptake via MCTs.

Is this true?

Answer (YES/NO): YES